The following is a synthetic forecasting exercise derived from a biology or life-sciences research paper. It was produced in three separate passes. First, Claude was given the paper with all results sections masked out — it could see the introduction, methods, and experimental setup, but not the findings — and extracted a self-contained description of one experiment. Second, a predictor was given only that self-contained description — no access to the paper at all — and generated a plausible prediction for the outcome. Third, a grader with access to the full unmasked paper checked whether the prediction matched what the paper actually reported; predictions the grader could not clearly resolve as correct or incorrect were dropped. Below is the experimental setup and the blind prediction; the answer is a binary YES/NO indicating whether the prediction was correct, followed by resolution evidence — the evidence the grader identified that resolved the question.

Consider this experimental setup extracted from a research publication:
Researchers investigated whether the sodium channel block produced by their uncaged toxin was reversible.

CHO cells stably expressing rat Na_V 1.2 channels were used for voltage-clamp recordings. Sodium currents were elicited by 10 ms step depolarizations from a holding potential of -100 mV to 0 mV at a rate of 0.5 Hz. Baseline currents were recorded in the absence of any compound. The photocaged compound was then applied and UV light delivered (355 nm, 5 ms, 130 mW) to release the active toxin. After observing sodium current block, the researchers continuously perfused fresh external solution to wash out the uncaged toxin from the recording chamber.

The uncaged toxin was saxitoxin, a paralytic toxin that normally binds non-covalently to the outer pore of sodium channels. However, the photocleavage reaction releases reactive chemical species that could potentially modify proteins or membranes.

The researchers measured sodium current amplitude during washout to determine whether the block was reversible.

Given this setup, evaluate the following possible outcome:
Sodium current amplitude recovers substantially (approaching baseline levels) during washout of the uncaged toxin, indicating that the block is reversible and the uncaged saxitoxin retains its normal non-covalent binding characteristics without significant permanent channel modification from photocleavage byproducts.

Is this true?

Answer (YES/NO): YES